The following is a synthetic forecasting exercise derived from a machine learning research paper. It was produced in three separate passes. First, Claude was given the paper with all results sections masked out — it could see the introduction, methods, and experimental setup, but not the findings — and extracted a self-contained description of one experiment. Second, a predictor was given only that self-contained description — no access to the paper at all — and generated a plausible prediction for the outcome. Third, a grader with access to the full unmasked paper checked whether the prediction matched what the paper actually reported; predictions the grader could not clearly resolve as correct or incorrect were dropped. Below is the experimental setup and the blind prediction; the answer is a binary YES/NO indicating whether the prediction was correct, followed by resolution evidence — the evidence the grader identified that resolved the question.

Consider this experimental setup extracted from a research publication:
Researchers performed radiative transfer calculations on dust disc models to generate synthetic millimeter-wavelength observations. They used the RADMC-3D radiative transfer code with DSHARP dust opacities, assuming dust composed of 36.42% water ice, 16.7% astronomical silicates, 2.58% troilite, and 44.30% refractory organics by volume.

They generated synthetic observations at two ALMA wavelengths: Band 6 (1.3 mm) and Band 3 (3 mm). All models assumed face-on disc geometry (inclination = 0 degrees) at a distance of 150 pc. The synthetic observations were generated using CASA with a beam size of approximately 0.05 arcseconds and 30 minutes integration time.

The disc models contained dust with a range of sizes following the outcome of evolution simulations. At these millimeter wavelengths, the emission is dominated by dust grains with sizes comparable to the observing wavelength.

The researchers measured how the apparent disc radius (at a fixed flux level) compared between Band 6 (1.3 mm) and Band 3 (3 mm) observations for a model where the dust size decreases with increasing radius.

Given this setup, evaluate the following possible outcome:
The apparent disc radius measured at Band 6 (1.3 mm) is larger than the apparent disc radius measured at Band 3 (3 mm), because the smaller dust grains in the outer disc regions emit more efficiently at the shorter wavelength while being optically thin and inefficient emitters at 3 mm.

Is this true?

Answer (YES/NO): NO